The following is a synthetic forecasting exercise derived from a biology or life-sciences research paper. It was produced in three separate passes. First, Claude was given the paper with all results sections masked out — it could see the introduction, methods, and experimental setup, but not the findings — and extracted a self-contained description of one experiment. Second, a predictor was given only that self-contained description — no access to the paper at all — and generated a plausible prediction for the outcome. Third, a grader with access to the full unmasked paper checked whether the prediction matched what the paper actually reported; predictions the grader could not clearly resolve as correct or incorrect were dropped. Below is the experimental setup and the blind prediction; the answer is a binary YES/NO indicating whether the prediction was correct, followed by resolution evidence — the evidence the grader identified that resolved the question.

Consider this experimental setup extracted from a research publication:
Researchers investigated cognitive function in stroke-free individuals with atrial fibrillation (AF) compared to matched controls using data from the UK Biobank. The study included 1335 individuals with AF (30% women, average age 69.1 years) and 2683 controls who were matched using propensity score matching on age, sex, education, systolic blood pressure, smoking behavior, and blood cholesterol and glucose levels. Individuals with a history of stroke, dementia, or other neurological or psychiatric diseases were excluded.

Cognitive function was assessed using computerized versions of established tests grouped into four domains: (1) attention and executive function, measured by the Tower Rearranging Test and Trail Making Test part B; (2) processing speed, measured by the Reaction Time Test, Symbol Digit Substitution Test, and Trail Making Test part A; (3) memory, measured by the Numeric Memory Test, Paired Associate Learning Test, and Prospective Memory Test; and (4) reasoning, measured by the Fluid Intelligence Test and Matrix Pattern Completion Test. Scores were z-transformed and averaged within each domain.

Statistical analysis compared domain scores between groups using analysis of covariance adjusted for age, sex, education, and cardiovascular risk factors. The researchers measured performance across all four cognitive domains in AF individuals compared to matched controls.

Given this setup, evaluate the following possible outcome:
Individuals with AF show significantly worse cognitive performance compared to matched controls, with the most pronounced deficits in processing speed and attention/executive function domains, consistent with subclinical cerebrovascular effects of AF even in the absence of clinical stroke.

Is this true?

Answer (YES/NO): NO